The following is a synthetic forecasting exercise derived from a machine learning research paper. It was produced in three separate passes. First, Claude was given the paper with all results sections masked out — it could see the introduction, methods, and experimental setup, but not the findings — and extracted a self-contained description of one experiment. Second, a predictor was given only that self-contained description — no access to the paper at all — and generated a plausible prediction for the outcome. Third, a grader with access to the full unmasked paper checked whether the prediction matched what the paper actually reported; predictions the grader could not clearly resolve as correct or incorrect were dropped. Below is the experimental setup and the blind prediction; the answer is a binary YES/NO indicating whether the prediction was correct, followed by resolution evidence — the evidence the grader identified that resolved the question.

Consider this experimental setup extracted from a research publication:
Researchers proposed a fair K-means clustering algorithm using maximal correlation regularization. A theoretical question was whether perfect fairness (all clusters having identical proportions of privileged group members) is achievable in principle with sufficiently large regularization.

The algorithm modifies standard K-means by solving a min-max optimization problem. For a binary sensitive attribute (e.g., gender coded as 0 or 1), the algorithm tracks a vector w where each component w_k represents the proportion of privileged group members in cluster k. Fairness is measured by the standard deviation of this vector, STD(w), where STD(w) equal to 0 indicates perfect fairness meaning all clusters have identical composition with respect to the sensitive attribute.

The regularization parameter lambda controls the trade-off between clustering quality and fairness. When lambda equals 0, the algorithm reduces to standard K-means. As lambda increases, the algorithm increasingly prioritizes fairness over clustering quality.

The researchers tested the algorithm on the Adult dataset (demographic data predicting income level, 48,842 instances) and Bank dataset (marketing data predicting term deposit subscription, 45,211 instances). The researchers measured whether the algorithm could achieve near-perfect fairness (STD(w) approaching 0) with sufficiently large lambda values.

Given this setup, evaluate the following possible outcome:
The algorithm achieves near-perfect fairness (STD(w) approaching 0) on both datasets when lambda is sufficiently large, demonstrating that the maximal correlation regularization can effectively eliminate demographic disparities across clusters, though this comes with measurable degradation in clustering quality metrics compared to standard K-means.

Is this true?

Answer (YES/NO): YES